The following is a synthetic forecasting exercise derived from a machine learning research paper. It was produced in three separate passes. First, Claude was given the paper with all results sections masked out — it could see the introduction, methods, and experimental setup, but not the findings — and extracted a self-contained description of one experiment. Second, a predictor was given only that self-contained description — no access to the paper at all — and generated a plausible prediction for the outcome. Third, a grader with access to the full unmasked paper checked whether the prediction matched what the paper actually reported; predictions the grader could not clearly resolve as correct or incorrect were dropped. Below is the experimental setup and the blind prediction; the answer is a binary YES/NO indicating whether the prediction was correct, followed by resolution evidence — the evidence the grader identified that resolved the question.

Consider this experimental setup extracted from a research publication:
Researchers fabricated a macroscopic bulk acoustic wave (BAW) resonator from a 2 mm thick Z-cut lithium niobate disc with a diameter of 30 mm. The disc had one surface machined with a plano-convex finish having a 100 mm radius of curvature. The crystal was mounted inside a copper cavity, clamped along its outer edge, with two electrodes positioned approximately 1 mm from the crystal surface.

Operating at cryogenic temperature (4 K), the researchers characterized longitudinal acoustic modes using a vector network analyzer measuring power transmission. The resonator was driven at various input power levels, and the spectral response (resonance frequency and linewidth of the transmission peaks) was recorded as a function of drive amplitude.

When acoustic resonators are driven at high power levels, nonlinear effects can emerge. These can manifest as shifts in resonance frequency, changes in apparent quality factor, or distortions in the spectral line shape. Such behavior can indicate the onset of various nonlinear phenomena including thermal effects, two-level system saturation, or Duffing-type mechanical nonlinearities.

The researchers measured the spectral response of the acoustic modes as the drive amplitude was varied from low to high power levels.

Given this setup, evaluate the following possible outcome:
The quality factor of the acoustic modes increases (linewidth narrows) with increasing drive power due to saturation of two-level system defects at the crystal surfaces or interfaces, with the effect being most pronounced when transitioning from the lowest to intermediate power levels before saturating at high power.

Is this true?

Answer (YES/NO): NO